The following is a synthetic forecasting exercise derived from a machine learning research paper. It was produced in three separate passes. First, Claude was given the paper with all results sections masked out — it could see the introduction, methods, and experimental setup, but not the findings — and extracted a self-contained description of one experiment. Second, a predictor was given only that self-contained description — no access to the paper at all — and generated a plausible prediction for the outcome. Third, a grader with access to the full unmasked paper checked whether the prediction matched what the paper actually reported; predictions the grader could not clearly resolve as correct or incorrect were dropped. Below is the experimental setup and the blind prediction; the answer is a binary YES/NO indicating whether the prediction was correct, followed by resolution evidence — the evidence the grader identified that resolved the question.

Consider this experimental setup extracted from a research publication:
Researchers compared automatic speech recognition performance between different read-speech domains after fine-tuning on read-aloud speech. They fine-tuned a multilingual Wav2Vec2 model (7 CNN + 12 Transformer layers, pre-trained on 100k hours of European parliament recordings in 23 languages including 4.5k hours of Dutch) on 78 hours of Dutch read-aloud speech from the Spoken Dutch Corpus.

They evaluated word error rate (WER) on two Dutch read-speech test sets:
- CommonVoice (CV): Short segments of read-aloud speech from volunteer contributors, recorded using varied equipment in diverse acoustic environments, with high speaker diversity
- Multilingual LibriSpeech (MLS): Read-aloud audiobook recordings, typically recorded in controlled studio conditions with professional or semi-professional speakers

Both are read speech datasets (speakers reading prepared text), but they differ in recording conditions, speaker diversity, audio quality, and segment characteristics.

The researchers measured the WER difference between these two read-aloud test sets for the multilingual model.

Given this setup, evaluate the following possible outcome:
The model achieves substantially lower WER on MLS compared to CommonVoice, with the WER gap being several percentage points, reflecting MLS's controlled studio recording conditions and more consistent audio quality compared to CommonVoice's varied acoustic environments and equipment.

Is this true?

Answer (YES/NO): YES